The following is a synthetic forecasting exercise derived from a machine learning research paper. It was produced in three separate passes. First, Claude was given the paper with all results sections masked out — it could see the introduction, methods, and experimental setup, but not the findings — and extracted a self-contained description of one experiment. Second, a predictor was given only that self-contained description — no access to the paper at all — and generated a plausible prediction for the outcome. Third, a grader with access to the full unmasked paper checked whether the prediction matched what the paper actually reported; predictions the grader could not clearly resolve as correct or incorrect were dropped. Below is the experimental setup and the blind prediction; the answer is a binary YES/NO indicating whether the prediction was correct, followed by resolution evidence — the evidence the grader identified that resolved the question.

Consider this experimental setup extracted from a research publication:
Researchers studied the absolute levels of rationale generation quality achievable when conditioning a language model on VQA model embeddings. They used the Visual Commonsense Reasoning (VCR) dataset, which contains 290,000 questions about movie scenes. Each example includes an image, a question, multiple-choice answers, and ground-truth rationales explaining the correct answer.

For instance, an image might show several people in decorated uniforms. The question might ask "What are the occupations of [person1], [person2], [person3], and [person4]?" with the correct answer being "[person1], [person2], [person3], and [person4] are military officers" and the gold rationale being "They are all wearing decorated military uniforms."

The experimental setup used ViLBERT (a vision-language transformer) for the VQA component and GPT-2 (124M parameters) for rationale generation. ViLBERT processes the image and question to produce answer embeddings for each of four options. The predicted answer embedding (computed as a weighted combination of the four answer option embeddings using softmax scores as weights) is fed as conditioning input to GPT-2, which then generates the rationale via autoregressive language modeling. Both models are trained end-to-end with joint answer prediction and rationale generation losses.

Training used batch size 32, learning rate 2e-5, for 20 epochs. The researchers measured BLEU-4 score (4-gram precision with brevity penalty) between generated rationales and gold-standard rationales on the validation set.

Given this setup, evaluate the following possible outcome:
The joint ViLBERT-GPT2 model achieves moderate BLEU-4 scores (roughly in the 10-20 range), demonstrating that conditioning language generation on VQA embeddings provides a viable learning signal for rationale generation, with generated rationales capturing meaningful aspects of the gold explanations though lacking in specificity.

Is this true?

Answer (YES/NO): NO